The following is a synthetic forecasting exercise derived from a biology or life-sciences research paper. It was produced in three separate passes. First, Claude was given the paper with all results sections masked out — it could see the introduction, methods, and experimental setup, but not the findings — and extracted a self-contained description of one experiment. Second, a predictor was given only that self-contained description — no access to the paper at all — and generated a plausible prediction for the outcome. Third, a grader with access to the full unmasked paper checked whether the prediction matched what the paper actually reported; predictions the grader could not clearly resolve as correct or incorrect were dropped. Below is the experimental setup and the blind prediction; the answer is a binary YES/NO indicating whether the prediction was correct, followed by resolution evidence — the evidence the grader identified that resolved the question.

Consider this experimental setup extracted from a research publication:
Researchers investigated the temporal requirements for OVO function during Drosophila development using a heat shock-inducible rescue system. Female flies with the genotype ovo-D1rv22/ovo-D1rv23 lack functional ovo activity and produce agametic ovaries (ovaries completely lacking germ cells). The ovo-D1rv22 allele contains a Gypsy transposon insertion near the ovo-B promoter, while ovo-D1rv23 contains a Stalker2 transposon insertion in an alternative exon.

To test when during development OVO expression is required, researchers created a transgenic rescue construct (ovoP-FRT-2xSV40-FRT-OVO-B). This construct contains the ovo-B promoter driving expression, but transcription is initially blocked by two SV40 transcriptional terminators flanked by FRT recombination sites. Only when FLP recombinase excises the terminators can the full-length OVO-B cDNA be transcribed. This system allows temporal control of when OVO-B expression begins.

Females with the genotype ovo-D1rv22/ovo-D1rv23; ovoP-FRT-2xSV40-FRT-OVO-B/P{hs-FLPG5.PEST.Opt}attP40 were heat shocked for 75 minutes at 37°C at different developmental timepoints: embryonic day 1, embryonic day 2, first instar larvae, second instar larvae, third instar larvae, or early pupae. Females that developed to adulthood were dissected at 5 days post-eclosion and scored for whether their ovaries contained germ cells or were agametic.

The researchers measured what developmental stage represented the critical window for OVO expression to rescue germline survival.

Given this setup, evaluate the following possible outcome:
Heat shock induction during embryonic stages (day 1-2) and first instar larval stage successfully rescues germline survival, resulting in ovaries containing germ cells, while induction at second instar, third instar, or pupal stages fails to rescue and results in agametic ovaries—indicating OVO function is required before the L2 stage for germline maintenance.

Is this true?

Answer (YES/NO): NO